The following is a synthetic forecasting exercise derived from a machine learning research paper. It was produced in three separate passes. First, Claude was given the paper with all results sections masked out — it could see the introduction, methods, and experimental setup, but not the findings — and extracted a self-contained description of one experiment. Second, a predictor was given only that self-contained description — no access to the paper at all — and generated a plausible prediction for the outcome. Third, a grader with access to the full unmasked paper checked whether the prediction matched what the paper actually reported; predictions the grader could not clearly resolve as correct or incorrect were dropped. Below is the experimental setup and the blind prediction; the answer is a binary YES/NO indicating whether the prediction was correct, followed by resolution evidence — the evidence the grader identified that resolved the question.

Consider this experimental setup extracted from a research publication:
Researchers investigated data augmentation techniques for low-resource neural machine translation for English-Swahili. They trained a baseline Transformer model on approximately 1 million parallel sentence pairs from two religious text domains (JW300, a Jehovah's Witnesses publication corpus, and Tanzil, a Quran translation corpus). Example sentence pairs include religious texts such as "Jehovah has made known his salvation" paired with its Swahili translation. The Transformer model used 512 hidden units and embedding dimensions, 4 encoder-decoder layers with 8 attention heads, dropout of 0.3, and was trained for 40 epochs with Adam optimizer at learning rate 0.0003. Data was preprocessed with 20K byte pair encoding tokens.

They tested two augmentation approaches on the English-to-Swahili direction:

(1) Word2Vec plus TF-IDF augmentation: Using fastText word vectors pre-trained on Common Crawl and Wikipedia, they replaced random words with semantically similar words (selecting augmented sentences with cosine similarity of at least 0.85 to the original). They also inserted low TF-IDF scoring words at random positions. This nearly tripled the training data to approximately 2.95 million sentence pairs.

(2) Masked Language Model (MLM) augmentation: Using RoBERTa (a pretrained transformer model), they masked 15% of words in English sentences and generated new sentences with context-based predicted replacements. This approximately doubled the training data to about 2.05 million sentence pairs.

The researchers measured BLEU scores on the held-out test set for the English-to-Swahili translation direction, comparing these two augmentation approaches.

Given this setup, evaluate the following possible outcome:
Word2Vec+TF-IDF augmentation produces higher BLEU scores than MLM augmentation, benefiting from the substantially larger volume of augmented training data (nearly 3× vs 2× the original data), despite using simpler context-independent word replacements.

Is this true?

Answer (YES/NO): NO